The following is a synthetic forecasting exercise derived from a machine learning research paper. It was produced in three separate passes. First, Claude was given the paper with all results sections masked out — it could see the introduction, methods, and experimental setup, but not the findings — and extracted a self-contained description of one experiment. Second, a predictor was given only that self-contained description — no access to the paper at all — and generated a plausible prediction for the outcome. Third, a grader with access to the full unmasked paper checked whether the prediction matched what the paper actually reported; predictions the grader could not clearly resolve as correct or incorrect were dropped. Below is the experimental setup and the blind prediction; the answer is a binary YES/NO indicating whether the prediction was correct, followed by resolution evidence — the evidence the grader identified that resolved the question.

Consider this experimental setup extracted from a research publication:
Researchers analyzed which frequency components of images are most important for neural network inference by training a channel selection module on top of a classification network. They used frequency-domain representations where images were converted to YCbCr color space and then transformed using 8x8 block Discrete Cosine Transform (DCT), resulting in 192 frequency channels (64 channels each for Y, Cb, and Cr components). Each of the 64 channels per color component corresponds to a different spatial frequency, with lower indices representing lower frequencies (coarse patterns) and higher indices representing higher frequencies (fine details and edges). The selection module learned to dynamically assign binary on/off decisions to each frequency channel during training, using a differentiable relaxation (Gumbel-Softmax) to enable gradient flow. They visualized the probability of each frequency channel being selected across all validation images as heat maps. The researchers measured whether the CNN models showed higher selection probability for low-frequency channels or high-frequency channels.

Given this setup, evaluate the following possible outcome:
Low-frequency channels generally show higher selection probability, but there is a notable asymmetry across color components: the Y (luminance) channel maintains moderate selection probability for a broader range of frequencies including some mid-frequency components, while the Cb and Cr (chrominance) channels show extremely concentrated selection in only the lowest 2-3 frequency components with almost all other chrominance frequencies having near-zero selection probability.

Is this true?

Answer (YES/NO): NO